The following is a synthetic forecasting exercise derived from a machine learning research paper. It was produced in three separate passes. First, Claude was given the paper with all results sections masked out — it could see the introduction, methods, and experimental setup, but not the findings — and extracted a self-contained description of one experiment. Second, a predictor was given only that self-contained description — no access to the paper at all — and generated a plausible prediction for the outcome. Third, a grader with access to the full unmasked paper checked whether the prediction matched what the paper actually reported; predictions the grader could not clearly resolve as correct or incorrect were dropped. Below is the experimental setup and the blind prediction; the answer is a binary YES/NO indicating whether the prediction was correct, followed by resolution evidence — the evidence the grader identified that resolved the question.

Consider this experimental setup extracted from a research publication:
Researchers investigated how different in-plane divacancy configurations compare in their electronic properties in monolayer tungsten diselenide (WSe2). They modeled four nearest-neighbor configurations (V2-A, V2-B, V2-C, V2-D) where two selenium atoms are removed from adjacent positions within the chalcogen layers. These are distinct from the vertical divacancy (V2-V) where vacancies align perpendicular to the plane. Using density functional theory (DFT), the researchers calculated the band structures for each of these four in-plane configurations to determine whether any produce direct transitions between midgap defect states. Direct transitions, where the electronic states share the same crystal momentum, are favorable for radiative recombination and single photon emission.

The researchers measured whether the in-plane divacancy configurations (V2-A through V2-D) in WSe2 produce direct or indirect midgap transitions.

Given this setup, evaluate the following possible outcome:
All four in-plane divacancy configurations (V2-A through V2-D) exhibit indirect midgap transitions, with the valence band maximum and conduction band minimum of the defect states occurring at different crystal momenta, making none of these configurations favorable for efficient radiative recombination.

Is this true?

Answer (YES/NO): YES